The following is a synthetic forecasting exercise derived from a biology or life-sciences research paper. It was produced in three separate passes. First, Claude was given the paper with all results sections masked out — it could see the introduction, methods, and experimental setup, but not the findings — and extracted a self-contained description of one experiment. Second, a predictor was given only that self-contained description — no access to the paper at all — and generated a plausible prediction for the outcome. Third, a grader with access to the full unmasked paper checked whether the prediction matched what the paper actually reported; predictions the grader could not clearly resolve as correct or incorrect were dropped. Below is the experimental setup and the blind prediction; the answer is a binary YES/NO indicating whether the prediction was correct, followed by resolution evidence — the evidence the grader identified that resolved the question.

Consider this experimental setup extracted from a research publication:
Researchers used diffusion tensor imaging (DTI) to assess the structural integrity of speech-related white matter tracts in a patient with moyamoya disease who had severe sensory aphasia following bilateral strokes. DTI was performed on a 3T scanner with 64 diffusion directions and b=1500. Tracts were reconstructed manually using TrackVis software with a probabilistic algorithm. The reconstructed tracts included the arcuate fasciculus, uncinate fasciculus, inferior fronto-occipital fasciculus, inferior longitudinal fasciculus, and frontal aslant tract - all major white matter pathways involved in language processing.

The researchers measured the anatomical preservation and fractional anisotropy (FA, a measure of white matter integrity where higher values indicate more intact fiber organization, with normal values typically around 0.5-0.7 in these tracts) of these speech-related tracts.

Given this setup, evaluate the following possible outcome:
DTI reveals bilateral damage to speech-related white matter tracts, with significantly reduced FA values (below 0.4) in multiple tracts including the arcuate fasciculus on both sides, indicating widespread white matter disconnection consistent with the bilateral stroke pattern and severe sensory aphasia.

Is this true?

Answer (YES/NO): NO